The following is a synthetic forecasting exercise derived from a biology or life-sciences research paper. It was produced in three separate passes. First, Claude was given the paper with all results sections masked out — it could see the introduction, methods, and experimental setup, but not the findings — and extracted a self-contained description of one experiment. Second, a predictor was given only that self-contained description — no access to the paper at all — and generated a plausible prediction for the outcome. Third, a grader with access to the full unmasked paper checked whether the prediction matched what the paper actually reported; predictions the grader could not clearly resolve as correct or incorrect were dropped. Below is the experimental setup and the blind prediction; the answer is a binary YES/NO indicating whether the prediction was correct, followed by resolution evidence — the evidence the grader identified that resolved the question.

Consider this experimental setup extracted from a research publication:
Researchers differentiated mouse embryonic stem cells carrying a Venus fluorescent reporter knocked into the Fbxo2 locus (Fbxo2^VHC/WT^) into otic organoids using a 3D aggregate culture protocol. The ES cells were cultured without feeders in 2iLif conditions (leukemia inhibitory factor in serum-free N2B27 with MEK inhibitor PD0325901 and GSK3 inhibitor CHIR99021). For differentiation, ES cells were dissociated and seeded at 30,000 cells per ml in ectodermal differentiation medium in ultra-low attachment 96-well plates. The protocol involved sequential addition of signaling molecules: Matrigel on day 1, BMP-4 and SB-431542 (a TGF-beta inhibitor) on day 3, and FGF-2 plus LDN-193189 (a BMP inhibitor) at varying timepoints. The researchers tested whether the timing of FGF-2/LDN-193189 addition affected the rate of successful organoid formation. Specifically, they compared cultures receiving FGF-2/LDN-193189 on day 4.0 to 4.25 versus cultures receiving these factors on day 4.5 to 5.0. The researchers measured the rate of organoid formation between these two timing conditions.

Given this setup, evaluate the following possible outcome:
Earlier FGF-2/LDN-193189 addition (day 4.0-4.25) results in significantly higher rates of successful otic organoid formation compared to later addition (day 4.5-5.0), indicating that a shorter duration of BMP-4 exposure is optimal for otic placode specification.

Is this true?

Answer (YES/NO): YES